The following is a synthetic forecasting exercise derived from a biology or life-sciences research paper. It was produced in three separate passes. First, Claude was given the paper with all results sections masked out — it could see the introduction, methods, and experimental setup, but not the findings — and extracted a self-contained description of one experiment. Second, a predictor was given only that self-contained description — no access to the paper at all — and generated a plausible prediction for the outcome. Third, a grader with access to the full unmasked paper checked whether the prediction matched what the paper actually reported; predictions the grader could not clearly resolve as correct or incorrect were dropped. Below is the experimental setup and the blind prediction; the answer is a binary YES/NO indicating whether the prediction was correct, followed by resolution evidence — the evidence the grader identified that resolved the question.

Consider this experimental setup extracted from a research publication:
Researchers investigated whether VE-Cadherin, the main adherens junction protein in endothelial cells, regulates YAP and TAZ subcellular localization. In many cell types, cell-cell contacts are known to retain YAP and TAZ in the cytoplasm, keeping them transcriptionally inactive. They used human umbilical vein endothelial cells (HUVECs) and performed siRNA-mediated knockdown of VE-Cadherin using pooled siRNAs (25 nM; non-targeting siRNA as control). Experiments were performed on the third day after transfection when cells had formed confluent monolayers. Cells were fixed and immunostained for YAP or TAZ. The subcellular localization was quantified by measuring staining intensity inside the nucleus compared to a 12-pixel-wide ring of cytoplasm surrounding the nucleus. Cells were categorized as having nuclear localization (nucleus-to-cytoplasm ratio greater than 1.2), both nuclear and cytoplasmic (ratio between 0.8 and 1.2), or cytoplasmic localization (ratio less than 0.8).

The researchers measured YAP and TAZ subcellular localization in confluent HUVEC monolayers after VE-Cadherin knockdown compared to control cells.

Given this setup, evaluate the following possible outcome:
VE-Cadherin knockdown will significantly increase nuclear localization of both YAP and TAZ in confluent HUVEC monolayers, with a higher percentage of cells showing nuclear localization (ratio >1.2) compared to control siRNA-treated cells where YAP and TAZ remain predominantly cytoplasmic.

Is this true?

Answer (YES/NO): YES